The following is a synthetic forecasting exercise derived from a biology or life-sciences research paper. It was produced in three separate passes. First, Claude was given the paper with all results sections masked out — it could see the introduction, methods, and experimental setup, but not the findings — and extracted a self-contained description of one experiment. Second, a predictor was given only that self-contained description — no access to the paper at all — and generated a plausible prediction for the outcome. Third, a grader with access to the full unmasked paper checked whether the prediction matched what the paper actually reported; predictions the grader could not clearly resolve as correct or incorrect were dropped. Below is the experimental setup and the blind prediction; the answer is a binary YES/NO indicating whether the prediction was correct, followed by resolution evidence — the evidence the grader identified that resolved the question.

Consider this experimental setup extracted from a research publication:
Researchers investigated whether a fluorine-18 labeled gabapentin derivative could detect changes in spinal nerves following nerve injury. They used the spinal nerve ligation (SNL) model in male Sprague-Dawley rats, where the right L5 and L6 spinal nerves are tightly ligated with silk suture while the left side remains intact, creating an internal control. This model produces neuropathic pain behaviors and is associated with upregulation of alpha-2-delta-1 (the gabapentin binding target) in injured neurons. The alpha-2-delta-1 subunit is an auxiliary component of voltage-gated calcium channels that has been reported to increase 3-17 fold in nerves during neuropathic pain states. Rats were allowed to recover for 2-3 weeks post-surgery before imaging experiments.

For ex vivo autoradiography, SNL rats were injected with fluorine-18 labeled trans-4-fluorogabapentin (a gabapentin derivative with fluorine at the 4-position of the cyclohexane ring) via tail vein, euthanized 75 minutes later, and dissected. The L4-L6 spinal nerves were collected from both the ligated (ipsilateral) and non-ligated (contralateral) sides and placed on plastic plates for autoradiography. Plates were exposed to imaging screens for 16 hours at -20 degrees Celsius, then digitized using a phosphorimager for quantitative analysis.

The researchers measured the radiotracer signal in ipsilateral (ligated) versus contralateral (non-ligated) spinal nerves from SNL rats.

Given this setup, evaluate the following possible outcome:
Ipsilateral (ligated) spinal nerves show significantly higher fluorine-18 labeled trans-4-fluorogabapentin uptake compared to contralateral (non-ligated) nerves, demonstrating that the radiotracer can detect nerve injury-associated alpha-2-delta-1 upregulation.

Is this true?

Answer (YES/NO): YES